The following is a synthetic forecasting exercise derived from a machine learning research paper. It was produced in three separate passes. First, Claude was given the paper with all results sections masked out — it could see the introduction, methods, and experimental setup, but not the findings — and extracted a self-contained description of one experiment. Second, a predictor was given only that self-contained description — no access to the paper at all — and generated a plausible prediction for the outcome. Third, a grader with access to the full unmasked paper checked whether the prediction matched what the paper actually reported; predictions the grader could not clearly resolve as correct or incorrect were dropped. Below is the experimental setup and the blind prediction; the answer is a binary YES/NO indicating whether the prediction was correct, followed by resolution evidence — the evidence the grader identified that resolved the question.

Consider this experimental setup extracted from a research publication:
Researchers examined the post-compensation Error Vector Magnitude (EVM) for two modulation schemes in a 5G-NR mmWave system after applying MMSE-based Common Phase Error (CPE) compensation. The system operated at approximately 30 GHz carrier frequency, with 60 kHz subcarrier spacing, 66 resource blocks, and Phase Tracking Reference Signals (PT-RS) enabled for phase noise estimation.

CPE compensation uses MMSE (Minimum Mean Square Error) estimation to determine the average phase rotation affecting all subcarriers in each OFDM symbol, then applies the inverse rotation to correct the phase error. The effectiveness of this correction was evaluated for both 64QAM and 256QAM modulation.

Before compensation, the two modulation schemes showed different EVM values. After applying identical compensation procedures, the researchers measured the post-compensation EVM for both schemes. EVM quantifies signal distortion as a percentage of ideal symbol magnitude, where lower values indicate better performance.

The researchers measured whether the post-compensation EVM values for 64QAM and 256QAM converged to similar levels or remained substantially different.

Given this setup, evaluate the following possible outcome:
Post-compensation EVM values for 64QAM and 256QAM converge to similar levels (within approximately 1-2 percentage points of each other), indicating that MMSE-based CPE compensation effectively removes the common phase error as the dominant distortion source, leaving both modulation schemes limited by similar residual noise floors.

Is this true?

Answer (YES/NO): YES